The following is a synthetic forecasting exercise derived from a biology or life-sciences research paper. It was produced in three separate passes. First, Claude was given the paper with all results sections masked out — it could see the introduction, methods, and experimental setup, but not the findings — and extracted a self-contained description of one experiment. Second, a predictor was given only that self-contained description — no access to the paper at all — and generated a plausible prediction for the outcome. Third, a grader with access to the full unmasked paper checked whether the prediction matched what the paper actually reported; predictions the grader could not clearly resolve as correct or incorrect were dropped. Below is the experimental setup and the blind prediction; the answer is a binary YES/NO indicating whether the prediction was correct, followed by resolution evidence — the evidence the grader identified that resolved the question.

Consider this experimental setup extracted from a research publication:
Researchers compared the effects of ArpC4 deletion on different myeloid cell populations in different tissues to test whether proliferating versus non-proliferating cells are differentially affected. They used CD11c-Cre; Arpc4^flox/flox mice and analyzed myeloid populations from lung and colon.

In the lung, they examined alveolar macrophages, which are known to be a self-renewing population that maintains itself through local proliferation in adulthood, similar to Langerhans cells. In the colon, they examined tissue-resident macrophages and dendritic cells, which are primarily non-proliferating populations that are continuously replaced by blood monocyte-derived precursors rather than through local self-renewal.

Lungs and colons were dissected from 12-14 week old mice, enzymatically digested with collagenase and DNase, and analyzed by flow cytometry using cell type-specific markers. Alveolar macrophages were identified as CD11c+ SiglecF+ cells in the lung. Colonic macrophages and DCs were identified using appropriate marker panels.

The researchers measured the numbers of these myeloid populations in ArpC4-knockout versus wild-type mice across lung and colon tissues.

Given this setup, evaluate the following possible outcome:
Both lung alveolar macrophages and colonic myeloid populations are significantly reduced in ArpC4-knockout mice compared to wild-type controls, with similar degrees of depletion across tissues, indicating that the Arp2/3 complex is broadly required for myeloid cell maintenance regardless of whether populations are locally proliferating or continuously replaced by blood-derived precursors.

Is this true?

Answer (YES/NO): NO